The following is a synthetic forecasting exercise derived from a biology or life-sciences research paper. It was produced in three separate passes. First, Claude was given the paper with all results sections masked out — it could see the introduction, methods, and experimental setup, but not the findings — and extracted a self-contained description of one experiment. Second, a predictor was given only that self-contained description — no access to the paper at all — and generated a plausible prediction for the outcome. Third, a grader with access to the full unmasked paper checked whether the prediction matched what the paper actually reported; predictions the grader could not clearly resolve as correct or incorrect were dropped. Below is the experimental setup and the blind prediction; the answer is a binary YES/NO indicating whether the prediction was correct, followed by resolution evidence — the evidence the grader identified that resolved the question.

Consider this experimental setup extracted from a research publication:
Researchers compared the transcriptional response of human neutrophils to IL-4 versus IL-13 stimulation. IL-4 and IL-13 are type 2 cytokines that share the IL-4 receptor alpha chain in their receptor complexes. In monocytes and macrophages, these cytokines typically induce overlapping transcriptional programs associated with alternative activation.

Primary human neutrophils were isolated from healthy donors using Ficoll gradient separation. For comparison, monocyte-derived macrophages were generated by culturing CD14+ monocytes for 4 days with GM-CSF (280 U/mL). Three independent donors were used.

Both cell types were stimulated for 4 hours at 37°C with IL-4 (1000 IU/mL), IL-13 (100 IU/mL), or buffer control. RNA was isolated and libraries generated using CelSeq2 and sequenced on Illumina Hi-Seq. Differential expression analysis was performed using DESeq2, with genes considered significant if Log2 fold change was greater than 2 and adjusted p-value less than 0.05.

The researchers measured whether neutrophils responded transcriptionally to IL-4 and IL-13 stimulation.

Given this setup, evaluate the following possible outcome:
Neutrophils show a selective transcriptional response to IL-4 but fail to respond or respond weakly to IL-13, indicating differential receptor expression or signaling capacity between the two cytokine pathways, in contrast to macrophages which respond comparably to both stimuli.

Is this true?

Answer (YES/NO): NO